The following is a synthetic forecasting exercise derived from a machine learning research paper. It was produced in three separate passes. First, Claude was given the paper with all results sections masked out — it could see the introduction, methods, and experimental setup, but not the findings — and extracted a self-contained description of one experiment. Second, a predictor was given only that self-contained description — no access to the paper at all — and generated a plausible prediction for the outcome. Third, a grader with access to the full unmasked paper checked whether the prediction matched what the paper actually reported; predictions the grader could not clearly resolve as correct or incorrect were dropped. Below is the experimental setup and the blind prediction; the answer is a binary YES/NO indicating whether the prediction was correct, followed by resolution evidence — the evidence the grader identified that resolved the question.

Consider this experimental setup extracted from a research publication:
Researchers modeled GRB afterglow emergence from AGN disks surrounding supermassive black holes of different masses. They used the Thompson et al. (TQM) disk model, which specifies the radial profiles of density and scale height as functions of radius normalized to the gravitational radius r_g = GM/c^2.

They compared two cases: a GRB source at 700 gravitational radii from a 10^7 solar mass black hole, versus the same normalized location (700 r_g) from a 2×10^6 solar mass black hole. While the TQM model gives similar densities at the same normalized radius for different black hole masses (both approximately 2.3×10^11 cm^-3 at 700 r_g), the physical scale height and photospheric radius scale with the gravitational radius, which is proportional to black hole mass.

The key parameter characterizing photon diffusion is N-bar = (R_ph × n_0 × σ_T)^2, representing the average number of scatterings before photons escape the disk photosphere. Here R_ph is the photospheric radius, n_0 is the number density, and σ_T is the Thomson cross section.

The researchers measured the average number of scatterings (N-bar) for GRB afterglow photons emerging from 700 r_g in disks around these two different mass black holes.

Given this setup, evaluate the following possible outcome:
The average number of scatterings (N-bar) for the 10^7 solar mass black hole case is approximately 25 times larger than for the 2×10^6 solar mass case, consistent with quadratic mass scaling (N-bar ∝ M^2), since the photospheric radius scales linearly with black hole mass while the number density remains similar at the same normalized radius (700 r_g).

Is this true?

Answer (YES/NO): NO